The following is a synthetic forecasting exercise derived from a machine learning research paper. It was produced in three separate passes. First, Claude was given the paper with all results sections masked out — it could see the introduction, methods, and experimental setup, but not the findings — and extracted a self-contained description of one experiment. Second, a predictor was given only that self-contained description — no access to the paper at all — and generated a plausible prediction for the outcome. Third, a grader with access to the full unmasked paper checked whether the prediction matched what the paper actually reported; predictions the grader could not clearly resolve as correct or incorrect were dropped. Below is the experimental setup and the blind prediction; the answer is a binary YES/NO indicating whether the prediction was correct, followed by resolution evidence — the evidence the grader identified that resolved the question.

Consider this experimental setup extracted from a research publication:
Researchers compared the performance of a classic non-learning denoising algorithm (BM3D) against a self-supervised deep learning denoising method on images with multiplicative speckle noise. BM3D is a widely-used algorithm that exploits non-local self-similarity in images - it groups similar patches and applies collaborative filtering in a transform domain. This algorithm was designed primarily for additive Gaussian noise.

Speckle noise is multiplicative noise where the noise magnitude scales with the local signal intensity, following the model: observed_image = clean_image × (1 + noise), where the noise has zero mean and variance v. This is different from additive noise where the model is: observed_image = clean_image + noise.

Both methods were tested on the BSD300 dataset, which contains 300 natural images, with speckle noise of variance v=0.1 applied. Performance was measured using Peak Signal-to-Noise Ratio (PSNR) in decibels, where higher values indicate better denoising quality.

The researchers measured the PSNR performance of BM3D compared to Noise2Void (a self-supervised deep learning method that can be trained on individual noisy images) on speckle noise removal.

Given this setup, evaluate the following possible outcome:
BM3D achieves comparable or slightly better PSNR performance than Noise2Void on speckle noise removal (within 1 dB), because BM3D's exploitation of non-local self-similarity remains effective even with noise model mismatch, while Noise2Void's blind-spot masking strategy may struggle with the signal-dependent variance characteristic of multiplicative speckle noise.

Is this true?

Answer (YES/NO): NO